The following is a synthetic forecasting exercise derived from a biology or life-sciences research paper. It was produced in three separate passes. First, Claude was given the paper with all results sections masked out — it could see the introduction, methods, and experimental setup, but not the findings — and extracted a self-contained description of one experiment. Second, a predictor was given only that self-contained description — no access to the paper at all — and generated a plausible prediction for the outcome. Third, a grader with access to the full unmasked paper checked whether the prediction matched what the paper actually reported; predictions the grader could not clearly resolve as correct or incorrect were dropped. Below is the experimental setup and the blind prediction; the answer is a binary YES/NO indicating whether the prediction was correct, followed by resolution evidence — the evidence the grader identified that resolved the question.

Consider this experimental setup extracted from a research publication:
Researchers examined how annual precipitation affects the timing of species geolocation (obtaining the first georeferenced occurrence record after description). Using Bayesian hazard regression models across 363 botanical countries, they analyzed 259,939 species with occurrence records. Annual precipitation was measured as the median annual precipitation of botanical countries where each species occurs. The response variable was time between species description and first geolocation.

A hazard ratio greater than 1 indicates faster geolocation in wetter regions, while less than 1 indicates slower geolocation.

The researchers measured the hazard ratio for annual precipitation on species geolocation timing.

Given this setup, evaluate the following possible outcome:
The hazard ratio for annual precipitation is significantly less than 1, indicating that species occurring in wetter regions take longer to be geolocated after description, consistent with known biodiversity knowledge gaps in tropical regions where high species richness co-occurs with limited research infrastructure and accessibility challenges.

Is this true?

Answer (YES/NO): NO